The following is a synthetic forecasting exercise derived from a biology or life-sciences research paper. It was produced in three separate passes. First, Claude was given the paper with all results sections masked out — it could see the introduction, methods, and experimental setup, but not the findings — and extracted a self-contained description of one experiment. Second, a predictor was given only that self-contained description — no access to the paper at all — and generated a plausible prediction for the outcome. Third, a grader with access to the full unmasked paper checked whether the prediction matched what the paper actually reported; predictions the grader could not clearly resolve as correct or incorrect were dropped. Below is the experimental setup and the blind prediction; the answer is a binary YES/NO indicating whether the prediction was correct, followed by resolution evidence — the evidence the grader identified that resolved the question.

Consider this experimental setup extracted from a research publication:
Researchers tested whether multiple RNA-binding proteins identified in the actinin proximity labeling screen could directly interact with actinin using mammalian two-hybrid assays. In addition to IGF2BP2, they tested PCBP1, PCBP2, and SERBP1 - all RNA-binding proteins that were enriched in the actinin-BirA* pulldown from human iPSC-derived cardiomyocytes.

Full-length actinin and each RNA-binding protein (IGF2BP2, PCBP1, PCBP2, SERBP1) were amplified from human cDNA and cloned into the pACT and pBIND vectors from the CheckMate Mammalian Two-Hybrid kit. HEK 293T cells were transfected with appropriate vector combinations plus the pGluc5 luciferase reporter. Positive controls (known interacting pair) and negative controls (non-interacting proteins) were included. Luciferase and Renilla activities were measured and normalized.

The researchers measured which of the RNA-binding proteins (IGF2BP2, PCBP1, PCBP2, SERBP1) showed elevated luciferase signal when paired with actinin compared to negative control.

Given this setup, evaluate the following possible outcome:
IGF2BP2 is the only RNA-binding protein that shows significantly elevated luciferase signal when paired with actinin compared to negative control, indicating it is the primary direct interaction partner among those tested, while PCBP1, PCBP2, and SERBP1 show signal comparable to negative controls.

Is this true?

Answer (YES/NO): YES